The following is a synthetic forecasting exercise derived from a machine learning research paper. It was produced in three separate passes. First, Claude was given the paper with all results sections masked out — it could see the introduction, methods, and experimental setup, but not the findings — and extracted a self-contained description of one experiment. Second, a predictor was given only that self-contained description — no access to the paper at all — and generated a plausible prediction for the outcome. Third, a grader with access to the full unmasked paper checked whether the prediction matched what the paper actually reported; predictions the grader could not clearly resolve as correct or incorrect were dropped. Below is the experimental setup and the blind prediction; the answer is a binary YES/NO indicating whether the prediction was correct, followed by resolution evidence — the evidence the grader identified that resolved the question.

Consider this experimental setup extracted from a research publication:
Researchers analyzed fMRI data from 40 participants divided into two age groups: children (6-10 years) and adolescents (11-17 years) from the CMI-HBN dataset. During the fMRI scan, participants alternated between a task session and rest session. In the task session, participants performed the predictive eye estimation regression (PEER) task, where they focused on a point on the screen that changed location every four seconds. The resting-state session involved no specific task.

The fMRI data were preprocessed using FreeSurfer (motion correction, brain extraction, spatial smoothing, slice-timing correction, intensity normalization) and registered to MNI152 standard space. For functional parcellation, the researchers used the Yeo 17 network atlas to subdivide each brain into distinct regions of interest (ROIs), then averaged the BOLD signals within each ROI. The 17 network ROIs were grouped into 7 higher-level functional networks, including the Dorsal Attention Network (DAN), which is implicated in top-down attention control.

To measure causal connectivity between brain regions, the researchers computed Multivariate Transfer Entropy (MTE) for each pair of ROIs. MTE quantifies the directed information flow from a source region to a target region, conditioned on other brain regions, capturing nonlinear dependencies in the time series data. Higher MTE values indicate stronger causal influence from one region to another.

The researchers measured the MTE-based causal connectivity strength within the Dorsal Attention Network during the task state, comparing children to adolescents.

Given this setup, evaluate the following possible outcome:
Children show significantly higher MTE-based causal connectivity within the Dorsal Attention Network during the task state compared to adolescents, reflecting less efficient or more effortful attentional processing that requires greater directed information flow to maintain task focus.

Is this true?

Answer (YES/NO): NO